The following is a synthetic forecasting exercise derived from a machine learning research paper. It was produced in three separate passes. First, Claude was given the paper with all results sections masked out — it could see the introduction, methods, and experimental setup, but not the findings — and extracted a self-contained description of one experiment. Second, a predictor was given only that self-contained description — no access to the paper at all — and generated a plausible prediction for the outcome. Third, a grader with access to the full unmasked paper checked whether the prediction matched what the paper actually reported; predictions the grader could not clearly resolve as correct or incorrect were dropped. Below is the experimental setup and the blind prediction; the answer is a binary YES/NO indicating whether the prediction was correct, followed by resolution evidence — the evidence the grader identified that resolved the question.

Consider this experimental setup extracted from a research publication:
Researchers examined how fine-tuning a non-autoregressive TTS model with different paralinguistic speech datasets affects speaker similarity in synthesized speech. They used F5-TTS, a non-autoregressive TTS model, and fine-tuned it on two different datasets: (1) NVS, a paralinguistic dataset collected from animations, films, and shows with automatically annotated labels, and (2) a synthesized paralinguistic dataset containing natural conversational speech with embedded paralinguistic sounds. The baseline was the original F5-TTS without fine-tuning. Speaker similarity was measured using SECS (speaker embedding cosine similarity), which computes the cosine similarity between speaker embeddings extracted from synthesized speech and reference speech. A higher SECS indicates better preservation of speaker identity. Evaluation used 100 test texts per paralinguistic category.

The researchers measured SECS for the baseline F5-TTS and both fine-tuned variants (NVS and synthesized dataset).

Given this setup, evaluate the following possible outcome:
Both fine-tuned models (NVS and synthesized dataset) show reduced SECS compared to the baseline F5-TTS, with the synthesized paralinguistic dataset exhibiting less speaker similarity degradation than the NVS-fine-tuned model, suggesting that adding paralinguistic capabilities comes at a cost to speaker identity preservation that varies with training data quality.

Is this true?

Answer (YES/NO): NO